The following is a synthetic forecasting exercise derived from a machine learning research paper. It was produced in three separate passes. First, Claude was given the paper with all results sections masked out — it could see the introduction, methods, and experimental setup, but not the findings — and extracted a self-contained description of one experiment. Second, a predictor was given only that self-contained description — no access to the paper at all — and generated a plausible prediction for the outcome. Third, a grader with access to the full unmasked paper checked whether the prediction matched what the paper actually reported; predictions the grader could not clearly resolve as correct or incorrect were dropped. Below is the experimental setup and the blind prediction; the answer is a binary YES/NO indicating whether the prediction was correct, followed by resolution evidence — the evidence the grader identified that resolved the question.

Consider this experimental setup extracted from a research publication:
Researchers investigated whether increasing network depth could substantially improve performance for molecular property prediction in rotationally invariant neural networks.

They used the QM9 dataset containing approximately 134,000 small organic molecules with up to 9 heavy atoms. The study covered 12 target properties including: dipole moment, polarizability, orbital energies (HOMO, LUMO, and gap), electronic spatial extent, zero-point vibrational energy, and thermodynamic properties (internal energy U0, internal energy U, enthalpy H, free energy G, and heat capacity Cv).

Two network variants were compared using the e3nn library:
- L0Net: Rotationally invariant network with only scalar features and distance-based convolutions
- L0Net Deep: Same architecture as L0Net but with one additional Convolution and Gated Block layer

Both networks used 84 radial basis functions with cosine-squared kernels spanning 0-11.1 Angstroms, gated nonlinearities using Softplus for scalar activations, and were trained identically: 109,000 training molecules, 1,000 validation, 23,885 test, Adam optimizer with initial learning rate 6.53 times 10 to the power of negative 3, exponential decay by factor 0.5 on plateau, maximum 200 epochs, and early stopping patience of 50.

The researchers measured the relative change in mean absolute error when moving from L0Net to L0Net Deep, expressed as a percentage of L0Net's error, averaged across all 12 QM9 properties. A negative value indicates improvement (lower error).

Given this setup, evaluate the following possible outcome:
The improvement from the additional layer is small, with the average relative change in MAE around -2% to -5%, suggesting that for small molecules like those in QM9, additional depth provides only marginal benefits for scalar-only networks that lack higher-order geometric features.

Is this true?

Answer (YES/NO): YES